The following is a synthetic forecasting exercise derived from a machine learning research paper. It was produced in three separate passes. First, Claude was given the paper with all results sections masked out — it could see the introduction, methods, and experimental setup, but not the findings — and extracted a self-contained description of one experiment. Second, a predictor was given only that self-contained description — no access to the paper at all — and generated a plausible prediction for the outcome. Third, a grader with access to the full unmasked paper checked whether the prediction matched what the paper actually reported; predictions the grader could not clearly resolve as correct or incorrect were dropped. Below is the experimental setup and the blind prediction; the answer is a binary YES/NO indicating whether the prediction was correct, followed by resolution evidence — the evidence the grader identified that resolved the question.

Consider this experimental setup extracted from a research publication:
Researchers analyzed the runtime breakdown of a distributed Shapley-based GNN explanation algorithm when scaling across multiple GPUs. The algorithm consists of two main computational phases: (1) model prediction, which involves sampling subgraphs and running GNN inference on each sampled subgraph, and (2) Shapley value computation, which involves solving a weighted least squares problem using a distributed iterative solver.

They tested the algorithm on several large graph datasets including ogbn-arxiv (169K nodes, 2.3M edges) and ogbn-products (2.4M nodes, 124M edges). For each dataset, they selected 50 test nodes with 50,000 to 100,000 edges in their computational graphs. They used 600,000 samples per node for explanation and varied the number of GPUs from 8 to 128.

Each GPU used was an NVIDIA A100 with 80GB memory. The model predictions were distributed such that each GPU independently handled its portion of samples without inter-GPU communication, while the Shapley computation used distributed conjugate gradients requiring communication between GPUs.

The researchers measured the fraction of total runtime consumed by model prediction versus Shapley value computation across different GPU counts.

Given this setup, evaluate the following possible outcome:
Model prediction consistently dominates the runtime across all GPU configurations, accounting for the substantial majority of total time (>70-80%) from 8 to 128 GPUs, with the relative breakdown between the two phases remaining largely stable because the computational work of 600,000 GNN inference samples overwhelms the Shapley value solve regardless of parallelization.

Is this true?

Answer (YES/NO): NO